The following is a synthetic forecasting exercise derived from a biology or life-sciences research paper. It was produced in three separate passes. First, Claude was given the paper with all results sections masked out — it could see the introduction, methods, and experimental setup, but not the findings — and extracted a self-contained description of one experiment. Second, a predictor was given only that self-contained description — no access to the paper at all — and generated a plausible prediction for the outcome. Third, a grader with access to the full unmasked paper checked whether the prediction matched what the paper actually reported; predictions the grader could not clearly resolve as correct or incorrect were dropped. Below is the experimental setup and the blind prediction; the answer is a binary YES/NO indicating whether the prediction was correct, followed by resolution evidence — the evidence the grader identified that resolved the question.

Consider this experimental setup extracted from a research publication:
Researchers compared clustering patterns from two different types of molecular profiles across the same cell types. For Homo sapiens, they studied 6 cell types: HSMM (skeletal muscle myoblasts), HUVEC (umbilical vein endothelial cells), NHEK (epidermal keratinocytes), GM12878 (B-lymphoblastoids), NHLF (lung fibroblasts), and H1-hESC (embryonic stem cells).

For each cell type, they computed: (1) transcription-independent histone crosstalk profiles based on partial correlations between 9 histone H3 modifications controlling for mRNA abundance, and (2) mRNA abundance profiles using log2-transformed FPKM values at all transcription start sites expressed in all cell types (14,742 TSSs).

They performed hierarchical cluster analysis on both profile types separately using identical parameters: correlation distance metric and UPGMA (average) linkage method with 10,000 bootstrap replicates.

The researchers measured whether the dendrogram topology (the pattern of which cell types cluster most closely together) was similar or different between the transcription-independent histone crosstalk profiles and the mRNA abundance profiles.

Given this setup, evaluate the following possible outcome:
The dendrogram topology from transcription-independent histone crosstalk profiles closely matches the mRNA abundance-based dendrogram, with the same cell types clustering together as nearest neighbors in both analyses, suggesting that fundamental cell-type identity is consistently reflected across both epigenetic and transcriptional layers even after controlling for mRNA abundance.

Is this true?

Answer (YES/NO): NO